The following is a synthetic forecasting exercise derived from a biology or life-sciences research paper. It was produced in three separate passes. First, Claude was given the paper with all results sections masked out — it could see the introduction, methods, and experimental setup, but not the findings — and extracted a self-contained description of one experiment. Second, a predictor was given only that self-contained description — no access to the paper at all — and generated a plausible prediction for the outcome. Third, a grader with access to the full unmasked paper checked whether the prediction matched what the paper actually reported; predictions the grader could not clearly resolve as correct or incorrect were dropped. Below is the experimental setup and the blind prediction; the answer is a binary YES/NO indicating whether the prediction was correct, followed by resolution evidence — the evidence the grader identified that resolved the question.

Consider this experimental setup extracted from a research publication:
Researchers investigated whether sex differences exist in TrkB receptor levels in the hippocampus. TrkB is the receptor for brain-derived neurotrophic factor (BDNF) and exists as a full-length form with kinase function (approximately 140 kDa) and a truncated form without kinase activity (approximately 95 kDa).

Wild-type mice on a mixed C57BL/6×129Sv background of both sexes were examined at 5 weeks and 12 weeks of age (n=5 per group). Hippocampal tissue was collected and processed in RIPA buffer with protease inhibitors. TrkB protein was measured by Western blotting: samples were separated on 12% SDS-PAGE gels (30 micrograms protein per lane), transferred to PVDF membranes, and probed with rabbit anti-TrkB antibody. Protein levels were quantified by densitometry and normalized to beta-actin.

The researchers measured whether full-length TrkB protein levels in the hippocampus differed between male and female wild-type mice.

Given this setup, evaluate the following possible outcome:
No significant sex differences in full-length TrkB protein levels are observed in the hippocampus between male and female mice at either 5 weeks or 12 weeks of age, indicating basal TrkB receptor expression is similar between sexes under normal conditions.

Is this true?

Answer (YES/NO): YES